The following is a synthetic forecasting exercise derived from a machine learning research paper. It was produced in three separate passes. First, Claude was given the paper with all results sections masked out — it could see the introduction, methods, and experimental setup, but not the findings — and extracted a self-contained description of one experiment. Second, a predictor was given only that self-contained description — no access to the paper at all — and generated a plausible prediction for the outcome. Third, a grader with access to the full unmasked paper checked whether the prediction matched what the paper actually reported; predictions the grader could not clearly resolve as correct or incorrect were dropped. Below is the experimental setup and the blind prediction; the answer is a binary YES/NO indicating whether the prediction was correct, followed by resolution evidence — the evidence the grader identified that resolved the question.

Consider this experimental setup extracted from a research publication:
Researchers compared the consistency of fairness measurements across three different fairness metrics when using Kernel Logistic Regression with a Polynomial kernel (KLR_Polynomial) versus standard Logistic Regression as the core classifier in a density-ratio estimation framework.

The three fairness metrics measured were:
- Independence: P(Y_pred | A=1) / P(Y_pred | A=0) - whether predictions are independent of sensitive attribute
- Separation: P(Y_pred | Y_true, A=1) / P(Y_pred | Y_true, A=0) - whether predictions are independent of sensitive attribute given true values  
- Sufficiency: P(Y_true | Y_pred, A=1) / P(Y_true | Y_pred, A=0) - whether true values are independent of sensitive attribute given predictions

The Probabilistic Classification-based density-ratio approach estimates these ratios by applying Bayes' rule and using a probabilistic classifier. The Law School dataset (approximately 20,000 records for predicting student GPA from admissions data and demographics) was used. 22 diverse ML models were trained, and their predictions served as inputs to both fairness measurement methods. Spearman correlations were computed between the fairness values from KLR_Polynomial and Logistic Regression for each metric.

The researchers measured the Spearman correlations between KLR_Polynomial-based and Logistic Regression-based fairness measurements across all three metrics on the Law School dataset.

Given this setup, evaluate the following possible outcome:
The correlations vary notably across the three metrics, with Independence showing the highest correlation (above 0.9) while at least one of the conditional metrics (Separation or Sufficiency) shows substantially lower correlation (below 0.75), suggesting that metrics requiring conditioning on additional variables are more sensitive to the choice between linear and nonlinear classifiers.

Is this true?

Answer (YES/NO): NO